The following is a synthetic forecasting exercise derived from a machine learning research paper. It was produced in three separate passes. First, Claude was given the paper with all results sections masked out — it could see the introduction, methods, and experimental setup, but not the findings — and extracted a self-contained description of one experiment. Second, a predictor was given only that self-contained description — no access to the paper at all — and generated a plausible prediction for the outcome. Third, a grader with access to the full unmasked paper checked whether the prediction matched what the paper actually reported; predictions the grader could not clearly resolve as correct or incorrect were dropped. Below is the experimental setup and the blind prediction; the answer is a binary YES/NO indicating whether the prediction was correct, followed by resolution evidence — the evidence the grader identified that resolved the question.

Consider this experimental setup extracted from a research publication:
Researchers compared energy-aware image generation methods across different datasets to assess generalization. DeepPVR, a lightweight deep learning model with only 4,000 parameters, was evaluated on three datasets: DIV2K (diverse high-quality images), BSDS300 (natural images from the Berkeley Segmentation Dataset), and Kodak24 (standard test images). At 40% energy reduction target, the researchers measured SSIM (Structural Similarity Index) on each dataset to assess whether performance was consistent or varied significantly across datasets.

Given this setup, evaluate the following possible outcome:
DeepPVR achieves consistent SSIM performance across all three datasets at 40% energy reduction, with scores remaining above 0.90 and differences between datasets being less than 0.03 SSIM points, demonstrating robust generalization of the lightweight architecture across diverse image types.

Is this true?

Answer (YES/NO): YES